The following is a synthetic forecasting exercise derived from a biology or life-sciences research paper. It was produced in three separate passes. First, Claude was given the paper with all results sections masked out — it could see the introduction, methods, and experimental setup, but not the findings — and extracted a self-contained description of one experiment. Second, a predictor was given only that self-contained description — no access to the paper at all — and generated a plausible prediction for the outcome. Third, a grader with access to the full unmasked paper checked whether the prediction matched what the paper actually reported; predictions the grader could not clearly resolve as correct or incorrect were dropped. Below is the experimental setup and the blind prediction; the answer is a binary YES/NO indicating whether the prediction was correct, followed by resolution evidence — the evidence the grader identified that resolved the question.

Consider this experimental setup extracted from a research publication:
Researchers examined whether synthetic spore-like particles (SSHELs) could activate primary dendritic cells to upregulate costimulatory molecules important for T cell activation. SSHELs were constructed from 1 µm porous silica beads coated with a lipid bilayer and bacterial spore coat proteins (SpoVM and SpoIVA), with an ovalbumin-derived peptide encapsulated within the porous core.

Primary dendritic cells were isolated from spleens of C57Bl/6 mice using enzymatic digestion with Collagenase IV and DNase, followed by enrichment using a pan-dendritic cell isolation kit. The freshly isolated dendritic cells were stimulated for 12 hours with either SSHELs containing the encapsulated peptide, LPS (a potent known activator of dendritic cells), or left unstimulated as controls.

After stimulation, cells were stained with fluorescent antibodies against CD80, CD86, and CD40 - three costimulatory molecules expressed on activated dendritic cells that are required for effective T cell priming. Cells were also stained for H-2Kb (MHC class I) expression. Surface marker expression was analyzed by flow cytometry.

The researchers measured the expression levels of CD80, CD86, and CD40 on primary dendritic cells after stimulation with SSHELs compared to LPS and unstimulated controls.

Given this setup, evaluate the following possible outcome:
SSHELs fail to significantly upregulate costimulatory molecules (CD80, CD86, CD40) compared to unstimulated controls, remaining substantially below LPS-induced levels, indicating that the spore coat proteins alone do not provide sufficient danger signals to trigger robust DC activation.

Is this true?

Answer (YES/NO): NO